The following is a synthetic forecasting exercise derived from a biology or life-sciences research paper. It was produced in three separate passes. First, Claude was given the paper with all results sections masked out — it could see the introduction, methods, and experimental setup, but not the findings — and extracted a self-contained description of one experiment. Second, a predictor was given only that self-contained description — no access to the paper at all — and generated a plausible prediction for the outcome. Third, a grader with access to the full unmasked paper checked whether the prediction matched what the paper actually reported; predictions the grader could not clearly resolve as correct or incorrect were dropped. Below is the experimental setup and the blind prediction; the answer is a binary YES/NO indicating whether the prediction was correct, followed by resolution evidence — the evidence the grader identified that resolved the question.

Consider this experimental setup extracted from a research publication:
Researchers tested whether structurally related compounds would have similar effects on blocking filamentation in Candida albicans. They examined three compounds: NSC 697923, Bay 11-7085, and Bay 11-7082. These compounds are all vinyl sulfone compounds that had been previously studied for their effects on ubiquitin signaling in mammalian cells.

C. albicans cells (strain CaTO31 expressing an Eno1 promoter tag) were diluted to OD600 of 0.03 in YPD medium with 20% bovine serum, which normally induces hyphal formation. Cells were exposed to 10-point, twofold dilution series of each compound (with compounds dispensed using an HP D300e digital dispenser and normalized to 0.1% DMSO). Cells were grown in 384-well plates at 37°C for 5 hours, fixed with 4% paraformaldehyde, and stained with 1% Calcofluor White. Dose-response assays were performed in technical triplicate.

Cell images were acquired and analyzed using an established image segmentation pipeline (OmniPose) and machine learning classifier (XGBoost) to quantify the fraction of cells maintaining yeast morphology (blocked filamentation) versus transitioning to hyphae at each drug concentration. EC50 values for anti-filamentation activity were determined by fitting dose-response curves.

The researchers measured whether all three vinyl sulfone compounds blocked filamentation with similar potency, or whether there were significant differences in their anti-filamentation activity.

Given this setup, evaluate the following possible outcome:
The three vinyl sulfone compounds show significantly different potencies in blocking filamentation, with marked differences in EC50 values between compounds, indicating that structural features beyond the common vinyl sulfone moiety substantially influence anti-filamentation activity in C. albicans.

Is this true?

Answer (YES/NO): YES